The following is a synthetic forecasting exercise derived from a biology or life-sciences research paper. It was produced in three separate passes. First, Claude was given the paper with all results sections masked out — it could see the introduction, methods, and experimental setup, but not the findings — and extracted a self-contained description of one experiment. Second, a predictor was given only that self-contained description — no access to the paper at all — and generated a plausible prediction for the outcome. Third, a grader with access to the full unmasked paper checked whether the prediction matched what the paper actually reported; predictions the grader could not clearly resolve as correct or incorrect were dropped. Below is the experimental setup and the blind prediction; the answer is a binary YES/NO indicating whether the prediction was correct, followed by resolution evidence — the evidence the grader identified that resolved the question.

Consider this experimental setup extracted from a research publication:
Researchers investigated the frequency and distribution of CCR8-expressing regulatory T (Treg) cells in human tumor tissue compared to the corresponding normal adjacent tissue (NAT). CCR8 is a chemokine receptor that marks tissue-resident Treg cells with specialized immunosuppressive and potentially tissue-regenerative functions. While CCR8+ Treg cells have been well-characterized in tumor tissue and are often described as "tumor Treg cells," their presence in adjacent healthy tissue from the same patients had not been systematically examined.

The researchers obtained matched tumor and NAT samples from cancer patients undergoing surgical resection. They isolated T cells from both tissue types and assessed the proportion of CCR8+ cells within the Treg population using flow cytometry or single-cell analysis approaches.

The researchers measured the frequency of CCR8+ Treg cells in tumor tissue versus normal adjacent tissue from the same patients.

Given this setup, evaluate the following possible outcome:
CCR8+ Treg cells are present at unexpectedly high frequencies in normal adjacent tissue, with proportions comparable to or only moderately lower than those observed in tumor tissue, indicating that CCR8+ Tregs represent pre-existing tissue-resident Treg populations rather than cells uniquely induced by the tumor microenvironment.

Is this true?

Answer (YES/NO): NO